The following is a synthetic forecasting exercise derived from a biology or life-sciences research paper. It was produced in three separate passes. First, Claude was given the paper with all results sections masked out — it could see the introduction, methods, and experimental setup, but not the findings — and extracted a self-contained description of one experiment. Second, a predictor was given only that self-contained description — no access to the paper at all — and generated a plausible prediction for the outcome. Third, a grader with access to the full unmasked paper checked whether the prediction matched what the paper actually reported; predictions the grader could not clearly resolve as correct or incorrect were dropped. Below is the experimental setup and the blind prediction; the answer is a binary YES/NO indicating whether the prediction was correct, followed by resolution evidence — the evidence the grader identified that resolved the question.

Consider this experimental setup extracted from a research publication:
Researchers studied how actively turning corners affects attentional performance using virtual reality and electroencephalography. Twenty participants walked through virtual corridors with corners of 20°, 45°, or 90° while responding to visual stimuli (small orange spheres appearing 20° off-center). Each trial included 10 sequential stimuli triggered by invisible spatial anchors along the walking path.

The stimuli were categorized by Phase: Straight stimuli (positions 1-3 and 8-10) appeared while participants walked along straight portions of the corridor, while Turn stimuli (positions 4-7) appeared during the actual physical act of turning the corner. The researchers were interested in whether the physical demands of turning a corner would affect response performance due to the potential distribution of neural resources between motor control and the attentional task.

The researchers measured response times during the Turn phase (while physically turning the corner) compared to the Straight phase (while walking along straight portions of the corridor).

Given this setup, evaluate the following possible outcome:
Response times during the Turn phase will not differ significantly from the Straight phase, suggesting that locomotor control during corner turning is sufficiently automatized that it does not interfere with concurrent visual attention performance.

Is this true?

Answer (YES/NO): NO